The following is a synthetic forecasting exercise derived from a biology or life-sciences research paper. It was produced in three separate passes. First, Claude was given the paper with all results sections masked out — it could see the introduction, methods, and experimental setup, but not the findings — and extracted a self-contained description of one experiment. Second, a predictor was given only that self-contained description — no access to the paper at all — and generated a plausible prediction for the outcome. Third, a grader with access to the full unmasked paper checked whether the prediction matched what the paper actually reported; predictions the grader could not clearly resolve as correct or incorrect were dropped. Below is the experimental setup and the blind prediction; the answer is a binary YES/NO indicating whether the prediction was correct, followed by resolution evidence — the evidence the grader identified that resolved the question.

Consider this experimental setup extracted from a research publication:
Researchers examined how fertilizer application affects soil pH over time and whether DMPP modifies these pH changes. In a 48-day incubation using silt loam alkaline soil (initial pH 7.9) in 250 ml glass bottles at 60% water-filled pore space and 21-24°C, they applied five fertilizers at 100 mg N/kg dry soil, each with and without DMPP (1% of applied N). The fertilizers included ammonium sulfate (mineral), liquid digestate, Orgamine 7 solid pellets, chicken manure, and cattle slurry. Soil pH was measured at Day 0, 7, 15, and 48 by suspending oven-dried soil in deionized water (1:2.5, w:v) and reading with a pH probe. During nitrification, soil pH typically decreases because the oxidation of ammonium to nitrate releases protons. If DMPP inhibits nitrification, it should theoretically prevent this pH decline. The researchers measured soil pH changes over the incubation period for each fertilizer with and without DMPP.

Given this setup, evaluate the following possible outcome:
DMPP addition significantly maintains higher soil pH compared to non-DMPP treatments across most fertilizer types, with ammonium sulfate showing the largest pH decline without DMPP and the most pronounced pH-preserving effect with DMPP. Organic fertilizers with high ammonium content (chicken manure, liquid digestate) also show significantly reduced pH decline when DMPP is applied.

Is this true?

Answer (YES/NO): NO